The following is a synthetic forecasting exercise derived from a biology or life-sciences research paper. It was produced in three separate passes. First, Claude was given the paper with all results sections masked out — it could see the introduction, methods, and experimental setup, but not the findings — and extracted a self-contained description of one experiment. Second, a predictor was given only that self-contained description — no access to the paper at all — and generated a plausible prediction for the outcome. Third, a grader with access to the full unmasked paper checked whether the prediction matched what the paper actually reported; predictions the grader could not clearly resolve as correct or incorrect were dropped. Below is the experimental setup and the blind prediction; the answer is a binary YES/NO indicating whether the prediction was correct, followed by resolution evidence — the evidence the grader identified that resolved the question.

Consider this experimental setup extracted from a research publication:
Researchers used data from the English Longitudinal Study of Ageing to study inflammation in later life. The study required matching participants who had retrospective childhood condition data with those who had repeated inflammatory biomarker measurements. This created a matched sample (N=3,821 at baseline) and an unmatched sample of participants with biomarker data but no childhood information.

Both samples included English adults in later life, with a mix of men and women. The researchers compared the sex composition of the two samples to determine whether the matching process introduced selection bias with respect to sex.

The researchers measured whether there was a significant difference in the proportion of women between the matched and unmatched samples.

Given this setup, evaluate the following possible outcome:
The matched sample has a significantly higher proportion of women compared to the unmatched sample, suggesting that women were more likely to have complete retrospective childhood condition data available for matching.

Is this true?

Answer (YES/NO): NO